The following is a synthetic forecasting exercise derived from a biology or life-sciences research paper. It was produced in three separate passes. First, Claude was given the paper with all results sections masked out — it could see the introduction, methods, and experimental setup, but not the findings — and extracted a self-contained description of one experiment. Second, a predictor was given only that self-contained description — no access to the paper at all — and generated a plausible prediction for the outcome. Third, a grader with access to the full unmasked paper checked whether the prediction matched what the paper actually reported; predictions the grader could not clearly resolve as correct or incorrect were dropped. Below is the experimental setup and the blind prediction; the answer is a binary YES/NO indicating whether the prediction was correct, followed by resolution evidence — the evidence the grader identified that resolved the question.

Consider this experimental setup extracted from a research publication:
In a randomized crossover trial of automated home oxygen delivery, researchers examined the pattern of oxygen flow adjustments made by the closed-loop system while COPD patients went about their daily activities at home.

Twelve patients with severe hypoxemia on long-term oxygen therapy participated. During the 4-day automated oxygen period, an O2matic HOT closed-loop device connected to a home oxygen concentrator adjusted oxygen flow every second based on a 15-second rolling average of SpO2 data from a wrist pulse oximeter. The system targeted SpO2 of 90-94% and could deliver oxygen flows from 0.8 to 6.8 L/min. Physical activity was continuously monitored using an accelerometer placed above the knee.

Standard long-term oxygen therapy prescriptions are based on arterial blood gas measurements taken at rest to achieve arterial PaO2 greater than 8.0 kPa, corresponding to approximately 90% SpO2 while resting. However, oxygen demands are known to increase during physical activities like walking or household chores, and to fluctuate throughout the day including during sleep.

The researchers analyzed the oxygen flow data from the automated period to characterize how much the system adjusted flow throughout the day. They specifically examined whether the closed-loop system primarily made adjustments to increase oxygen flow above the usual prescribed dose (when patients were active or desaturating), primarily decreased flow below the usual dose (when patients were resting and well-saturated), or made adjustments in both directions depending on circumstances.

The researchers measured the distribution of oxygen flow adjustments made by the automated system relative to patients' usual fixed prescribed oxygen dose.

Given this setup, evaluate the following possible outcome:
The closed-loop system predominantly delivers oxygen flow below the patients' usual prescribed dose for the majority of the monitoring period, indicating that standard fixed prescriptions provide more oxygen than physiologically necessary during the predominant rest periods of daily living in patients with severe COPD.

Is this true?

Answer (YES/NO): NO